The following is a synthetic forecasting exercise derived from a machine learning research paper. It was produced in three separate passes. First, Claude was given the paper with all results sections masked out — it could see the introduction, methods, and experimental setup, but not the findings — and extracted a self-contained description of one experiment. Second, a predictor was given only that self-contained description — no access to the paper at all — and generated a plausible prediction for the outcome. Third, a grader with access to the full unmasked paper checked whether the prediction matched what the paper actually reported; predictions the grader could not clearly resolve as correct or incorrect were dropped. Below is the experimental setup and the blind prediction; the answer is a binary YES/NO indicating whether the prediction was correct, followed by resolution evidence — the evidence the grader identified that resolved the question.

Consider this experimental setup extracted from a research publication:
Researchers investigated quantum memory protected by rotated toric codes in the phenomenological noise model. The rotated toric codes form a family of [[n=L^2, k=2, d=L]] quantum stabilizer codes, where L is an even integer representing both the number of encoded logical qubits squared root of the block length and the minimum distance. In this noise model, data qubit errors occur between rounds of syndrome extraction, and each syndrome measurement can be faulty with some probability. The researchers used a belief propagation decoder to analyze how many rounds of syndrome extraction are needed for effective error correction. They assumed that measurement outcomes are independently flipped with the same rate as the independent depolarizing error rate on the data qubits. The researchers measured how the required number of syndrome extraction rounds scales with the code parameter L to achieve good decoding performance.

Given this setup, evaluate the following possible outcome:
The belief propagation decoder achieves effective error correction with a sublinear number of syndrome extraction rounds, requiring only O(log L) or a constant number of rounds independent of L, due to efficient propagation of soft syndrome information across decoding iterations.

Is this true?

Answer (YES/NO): NO